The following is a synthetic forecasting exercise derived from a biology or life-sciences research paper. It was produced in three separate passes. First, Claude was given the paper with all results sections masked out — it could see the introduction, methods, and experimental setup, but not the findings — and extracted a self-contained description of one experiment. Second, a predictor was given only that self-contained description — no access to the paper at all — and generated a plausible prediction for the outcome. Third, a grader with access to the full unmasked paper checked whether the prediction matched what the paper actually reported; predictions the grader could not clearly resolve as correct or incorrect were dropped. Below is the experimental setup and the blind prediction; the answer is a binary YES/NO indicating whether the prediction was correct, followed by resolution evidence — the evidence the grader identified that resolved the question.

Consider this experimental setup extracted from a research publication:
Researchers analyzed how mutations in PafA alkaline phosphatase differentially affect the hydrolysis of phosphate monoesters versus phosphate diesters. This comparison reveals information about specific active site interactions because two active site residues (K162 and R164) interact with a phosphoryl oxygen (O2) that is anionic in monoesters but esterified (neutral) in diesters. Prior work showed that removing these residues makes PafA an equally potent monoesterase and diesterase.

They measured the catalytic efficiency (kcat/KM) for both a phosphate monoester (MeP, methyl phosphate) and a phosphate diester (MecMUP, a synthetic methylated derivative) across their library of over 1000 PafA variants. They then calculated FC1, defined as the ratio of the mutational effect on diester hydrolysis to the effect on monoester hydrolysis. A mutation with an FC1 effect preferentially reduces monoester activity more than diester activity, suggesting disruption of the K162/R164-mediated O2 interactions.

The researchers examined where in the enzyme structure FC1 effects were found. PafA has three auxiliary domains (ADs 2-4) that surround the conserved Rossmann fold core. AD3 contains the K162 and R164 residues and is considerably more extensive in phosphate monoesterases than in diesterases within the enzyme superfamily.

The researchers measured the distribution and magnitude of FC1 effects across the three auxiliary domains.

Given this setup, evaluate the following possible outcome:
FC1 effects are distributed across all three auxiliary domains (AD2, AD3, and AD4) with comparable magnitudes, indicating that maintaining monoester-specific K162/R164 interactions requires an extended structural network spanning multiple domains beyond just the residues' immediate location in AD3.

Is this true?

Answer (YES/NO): YES